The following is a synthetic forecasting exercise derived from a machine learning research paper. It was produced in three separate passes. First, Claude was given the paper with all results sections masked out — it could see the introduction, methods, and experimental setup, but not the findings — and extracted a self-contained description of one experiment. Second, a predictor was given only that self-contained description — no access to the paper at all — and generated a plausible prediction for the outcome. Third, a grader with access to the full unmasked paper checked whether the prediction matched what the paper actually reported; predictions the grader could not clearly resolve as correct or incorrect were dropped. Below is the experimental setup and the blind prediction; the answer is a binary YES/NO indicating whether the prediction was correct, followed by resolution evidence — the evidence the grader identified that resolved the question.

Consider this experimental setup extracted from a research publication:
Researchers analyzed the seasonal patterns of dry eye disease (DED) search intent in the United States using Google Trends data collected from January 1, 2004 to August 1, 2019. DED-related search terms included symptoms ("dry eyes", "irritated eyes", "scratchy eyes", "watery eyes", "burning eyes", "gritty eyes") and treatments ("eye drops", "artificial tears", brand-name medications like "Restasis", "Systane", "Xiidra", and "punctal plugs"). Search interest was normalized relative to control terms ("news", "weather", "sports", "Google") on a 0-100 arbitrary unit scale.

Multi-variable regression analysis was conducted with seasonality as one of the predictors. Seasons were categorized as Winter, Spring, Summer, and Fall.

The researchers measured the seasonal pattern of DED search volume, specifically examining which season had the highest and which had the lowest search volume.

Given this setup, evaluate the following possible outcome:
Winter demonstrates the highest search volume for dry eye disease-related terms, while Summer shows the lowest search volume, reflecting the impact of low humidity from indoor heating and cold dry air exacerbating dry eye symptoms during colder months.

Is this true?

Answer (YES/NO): NO